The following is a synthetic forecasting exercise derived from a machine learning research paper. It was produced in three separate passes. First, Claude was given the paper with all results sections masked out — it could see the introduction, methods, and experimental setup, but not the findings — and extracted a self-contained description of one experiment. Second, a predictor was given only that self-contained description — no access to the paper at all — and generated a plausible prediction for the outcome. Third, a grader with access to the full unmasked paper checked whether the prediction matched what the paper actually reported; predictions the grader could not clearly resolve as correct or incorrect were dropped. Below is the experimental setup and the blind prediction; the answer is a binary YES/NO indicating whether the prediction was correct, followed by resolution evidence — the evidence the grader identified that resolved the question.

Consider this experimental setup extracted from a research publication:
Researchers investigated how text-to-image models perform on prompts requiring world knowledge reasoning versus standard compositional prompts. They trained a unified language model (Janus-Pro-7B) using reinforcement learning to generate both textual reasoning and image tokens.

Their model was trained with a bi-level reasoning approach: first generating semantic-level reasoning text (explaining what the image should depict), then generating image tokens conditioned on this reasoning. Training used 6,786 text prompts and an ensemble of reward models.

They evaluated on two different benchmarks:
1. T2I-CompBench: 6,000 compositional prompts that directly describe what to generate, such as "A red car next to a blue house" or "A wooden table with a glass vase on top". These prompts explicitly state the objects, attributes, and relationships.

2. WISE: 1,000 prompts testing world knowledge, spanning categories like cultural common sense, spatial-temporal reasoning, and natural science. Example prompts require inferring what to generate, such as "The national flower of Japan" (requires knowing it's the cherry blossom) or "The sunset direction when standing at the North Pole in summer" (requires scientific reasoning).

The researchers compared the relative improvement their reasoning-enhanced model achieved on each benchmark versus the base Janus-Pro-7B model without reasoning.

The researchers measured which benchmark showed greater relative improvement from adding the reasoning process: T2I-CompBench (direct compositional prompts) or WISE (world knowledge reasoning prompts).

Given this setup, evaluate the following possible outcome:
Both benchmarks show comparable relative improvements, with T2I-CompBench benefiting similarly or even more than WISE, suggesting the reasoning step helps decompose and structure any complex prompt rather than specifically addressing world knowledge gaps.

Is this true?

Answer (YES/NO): NO